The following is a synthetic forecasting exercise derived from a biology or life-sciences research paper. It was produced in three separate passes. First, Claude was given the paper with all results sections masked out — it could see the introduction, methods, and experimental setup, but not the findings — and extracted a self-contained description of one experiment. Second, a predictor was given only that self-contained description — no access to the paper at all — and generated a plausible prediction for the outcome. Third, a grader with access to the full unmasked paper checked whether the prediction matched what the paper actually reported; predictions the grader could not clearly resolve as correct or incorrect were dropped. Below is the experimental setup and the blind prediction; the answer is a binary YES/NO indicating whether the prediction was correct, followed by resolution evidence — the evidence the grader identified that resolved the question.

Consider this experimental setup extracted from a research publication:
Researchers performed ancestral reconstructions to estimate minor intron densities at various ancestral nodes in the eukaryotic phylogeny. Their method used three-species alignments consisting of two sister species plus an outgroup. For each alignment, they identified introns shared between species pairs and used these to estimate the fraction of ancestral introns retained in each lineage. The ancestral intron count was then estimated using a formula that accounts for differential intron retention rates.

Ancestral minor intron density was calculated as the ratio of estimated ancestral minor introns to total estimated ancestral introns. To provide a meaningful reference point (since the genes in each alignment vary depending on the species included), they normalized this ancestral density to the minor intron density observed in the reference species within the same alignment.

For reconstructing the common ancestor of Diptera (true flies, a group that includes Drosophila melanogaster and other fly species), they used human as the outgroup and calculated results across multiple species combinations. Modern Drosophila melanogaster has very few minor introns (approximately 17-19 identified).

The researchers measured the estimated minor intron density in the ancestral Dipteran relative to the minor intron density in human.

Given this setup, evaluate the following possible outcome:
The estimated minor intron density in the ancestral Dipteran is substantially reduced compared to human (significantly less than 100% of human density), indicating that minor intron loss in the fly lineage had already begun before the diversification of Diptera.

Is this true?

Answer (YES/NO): YES